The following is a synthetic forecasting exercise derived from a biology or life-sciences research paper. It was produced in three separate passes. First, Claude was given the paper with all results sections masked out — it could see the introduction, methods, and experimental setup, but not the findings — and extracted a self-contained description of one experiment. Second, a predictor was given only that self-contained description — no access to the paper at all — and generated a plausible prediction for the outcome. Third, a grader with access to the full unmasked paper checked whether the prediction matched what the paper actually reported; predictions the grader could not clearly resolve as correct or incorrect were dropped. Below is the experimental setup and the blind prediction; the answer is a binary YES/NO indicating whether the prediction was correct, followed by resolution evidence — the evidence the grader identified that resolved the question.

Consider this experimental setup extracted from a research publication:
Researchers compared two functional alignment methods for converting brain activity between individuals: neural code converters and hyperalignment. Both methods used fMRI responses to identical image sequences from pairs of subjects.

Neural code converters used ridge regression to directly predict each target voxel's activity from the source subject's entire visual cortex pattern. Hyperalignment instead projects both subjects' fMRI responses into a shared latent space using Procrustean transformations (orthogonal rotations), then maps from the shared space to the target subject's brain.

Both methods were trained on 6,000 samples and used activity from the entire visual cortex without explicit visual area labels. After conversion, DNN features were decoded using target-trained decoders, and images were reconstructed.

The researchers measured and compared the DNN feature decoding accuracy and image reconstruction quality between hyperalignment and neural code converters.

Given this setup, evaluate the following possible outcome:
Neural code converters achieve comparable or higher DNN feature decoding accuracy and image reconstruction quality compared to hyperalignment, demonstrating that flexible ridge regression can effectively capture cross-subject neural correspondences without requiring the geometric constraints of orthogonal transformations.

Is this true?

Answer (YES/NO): YES